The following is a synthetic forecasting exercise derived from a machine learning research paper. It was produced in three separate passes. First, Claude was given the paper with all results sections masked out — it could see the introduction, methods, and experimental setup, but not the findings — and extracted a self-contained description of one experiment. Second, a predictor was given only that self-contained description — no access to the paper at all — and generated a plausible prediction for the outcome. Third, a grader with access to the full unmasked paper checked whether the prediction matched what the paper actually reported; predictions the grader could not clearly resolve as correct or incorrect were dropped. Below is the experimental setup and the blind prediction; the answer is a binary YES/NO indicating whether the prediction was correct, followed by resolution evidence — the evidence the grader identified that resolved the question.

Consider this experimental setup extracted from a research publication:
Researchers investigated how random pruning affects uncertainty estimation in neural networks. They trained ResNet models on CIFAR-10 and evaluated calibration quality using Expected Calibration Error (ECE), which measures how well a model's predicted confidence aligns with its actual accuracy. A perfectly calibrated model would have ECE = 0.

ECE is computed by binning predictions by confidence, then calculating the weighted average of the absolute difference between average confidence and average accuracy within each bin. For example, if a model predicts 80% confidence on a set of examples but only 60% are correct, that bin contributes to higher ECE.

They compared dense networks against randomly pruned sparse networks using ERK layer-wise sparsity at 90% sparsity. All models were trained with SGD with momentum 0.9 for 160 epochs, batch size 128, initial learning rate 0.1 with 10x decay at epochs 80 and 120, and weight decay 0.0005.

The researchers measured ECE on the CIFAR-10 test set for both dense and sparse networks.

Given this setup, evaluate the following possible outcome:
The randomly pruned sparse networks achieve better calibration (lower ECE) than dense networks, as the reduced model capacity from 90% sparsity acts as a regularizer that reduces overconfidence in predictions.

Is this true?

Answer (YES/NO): NO